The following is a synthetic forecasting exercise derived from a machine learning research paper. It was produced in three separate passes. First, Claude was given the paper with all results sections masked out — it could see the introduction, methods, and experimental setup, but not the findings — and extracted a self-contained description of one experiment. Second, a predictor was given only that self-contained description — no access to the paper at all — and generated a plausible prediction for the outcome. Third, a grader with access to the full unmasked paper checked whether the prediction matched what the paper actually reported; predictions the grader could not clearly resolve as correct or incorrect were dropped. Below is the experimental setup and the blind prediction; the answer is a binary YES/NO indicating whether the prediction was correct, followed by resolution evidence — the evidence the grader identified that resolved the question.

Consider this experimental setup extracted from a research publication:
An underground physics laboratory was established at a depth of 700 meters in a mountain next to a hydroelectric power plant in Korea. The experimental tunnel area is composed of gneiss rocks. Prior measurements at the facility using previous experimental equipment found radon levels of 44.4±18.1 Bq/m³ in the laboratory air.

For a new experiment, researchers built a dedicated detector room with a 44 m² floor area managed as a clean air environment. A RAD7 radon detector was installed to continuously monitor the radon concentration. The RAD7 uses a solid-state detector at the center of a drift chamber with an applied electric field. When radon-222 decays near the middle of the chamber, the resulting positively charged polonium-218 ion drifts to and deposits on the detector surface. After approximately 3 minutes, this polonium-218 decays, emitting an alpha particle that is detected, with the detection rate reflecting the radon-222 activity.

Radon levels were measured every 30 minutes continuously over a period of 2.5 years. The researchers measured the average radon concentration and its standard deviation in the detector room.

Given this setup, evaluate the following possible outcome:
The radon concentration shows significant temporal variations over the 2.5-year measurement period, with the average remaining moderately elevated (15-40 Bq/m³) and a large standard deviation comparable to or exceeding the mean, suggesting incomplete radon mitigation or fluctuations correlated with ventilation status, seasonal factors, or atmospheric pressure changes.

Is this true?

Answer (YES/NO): NO